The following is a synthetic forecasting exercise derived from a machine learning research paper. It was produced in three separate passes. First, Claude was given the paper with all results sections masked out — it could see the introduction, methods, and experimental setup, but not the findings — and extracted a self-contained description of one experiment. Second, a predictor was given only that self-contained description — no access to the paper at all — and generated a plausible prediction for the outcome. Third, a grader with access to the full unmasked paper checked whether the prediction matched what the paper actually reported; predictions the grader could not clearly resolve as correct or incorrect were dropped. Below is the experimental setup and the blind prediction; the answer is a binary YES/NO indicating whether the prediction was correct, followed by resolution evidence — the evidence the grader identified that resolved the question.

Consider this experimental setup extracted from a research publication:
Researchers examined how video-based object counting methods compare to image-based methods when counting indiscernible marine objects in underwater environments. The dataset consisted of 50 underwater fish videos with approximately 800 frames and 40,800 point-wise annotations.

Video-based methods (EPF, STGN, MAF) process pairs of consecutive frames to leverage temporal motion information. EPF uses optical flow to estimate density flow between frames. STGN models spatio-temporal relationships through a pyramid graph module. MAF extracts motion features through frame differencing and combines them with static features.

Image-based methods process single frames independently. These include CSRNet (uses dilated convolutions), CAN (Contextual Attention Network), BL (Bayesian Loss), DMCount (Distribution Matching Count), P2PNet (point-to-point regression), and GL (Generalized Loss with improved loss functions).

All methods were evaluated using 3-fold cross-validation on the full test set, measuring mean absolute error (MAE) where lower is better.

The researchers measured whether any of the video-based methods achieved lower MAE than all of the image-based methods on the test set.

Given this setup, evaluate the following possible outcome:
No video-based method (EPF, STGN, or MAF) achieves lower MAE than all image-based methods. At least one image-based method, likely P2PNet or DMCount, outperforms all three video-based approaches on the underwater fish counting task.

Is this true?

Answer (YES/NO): NO